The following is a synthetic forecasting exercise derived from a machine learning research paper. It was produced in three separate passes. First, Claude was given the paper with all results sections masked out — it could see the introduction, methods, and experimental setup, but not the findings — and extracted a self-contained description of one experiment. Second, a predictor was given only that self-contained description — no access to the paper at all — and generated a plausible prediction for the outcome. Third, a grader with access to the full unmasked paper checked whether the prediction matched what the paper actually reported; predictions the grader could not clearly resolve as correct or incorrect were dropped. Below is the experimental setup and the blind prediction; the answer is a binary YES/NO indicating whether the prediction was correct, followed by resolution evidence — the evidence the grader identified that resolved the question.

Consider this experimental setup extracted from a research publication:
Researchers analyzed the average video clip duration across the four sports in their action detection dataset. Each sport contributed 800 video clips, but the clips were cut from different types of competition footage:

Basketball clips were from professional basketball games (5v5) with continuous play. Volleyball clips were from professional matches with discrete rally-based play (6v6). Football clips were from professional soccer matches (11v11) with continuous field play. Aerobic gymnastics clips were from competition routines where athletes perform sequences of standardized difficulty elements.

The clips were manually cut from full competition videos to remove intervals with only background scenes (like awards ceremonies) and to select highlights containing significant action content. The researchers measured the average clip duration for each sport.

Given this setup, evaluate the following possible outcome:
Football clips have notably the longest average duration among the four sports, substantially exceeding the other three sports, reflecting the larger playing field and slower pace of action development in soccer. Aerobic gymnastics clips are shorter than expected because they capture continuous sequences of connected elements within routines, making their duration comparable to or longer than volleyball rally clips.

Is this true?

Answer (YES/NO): NO